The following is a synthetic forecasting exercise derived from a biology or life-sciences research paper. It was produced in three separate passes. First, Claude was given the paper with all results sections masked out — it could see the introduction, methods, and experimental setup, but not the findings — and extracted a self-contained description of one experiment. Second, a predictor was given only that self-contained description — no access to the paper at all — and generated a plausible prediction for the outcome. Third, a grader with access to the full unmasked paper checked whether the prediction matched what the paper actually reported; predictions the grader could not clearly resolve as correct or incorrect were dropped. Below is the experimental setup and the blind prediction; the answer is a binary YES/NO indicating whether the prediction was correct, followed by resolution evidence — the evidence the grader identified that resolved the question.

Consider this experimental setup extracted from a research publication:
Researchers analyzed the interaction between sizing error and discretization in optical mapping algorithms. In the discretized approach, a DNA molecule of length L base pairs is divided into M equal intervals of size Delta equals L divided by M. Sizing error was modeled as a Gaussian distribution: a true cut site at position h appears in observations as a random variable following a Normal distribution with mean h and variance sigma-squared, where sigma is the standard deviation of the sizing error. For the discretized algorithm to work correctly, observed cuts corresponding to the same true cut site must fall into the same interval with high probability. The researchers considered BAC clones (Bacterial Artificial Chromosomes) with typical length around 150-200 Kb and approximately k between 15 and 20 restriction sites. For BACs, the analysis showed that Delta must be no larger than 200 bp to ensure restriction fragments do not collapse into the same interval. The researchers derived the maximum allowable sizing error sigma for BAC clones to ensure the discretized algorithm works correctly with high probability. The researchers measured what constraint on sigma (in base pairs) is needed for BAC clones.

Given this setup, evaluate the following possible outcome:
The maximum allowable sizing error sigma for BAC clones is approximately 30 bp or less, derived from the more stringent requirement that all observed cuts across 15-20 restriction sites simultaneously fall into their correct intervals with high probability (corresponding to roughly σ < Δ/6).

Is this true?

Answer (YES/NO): NO